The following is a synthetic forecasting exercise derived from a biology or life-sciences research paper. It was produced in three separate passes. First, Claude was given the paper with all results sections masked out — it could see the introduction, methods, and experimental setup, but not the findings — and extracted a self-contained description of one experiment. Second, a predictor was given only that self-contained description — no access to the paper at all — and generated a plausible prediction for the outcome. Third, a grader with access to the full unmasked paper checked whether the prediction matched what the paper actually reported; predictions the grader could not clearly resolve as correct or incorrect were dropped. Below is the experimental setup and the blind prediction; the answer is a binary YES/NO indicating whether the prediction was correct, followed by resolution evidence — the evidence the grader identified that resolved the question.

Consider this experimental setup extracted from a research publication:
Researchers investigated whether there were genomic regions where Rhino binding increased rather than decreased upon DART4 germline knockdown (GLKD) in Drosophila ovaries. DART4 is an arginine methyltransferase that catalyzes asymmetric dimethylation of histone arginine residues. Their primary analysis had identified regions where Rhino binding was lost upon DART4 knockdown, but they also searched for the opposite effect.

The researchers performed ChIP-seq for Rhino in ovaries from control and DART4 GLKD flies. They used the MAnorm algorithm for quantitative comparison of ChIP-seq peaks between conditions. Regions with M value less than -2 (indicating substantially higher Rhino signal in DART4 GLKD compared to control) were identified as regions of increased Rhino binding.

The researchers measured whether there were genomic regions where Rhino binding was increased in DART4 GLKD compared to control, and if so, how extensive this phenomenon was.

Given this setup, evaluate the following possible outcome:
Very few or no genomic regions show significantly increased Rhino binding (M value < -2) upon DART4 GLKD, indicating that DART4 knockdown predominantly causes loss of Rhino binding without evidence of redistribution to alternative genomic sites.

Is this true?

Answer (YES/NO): YES